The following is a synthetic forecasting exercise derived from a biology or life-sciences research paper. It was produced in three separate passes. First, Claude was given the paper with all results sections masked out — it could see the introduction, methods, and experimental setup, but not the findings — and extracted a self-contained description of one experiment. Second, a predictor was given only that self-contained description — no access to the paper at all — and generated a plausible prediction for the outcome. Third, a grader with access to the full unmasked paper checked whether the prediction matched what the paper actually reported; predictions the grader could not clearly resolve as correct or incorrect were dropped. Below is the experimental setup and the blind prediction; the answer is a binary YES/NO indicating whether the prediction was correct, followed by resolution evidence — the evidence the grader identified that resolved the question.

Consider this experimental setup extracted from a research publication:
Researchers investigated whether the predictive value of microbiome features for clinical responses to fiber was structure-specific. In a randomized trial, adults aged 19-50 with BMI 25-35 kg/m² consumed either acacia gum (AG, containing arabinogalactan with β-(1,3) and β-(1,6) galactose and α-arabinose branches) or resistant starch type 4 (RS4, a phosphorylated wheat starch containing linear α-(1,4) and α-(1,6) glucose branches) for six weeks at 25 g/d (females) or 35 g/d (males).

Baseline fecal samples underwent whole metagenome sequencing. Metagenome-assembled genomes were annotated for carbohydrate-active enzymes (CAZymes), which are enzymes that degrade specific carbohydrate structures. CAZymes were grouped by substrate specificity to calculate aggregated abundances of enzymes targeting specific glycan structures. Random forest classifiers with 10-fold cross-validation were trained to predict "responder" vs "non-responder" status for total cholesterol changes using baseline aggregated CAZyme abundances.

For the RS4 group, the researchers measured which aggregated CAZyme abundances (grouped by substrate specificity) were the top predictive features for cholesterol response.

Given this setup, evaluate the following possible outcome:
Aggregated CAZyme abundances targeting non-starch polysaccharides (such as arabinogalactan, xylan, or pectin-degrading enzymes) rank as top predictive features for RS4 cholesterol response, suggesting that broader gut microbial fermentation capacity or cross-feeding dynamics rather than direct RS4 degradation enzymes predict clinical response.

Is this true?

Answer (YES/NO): NO